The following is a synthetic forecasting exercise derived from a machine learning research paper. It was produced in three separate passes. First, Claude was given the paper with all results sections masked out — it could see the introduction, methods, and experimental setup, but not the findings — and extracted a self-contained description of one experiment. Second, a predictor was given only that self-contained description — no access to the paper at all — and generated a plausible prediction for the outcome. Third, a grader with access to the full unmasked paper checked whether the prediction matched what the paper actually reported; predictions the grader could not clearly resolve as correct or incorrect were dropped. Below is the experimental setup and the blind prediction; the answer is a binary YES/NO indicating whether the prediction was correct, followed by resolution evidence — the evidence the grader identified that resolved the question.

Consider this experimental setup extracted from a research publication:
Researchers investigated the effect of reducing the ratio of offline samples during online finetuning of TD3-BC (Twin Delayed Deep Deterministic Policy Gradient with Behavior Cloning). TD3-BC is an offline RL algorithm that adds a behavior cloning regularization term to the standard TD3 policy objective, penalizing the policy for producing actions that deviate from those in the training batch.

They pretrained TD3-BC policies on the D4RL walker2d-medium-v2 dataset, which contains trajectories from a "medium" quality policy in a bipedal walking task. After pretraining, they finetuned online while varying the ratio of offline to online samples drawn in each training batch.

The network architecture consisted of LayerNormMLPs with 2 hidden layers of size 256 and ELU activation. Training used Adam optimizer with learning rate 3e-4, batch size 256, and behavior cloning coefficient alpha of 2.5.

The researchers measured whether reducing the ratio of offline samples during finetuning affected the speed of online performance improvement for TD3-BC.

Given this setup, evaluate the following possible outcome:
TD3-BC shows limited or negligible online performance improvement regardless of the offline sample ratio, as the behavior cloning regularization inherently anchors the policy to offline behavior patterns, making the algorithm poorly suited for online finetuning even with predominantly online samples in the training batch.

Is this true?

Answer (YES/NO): NO